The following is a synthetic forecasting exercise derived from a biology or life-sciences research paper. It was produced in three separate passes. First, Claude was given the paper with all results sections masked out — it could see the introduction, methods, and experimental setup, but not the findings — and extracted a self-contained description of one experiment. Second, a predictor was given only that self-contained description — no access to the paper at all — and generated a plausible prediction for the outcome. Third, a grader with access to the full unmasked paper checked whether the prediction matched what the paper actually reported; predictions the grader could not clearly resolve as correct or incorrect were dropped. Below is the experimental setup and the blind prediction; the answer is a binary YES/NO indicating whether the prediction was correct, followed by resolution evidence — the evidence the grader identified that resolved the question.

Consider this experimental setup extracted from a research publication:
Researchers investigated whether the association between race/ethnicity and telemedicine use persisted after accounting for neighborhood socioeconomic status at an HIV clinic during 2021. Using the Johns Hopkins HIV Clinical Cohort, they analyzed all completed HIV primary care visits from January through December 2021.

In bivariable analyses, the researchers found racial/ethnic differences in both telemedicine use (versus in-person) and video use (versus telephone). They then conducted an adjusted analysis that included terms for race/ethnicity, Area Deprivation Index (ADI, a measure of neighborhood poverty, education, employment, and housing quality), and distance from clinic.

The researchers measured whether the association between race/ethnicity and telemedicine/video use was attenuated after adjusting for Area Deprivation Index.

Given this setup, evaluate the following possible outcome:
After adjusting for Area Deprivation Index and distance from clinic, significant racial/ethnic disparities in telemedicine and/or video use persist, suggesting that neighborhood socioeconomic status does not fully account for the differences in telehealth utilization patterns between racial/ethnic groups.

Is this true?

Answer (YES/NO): YES